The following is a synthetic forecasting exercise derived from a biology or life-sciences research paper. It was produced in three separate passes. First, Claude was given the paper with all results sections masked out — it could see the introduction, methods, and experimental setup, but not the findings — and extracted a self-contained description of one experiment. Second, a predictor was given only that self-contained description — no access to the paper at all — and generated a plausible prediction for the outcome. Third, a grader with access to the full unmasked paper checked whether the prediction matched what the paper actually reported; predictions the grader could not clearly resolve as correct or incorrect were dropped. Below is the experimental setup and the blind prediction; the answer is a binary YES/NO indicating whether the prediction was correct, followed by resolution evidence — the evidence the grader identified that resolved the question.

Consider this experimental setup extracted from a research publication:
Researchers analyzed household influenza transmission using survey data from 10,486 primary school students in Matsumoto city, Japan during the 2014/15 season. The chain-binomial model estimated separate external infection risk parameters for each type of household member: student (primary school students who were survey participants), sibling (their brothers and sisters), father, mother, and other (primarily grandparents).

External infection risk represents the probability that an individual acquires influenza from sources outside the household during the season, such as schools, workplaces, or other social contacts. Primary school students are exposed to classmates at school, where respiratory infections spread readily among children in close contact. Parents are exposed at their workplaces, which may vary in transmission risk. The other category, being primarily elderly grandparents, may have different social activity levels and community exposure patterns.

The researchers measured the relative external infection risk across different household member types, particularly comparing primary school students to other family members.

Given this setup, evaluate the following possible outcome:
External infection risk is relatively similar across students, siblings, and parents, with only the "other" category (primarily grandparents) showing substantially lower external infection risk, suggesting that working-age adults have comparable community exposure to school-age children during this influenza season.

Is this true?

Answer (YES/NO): NO